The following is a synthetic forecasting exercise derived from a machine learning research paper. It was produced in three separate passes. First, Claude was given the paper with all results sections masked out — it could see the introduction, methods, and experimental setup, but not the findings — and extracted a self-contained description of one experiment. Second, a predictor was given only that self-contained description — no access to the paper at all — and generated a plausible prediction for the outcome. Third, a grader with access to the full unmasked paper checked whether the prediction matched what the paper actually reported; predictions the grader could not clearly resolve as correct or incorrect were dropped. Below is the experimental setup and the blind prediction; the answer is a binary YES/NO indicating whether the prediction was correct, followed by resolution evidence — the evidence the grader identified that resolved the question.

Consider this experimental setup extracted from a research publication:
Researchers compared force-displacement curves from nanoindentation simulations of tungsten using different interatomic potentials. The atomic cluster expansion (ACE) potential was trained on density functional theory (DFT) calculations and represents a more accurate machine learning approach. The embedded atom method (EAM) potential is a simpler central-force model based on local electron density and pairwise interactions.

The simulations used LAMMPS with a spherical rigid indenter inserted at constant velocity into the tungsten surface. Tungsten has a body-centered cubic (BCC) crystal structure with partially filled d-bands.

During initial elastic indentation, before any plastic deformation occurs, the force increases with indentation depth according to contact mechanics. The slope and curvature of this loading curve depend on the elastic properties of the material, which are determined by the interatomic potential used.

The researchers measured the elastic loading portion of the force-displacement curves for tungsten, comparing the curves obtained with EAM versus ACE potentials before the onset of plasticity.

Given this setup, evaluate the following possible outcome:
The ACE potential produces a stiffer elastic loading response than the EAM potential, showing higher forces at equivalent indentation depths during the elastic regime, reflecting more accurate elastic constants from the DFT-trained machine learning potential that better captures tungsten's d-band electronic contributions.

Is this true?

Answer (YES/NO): NO